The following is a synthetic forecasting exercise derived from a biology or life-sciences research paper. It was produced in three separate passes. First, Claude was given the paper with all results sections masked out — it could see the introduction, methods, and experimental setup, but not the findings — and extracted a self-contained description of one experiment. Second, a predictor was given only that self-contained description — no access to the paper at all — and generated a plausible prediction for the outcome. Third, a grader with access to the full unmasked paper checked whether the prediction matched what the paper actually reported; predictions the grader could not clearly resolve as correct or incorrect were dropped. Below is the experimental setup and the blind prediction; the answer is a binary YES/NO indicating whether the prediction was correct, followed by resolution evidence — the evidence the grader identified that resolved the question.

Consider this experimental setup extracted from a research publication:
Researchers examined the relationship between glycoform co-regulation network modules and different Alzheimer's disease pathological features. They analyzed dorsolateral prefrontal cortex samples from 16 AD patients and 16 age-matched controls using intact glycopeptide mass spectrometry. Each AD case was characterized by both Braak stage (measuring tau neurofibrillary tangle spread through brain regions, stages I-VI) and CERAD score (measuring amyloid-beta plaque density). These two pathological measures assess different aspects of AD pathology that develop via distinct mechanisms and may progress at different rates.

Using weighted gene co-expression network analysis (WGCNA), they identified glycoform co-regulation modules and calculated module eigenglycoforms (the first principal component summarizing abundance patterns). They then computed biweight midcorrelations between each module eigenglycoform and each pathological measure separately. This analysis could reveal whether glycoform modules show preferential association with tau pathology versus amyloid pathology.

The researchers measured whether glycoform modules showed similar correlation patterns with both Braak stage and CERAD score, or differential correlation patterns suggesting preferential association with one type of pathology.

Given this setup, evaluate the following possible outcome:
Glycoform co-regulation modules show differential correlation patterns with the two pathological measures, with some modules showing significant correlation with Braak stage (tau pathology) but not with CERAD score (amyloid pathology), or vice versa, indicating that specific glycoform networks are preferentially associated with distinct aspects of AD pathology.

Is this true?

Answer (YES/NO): YES